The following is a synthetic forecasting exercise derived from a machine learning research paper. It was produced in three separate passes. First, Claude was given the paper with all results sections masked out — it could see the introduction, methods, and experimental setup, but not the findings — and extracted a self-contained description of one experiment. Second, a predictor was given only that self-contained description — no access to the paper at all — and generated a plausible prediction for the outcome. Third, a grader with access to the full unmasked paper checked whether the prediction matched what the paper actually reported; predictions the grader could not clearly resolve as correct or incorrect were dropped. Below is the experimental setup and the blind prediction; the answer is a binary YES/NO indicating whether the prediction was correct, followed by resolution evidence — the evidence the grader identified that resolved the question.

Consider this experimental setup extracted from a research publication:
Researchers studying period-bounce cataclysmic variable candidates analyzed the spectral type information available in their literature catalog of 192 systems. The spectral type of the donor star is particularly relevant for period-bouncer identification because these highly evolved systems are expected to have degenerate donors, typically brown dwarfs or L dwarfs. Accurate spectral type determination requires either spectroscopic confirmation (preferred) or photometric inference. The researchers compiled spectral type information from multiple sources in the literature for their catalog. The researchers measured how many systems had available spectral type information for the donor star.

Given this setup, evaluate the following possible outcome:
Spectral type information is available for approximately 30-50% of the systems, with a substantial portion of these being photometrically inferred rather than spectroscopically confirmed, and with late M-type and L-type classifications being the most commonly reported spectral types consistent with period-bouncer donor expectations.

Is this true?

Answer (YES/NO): NO